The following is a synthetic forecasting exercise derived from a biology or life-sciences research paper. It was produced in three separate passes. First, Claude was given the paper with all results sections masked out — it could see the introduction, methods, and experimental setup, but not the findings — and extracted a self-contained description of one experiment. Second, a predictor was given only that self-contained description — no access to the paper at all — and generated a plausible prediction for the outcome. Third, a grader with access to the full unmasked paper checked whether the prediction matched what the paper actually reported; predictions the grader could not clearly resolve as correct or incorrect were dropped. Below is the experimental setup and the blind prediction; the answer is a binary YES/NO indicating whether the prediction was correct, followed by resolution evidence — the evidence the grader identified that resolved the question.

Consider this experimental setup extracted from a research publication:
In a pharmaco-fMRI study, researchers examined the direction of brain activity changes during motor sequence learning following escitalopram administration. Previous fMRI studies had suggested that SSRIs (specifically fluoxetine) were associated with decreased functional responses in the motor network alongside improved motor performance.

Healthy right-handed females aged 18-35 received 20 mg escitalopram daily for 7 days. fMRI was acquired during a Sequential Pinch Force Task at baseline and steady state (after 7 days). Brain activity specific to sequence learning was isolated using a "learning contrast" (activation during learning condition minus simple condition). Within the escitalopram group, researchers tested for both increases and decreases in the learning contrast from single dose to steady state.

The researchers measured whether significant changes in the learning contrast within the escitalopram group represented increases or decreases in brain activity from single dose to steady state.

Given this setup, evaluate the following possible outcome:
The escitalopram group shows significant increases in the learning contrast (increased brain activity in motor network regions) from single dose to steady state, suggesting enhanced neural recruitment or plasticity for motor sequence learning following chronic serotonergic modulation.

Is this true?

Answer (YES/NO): NO